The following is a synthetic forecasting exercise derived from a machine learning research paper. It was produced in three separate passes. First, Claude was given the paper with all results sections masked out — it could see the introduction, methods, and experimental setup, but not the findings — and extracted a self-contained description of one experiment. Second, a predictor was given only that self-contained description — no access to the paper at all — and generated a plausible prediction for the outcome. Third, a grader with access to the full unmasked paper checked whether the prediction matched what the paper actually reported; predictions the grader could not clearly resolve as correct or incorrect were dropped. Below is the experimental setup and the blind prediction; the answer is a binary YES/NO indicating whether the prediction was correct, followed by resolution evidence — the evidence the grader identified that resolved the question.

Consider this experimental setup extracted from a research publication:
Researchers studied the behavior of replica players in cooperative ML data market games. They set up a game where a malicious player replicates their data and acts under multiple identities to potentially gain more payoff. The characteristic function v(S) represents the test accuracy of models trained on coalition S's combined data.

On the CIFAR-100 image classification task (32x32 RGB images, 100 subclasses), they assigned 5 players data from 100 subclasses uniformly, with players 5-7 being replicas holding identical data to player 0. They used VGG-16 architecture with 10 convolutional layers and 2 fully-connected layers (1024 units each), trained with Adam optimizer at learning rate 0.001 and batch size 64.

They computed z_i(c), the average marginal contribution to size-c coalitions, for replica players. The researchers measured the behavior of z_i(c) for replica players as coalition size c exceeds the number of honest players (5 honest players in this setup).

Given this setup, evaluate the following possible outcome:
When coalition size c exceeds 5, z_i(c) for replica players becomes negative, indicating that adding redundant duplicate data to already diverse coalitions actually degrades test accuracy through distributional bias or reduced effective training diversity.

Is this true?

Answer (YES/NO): NO